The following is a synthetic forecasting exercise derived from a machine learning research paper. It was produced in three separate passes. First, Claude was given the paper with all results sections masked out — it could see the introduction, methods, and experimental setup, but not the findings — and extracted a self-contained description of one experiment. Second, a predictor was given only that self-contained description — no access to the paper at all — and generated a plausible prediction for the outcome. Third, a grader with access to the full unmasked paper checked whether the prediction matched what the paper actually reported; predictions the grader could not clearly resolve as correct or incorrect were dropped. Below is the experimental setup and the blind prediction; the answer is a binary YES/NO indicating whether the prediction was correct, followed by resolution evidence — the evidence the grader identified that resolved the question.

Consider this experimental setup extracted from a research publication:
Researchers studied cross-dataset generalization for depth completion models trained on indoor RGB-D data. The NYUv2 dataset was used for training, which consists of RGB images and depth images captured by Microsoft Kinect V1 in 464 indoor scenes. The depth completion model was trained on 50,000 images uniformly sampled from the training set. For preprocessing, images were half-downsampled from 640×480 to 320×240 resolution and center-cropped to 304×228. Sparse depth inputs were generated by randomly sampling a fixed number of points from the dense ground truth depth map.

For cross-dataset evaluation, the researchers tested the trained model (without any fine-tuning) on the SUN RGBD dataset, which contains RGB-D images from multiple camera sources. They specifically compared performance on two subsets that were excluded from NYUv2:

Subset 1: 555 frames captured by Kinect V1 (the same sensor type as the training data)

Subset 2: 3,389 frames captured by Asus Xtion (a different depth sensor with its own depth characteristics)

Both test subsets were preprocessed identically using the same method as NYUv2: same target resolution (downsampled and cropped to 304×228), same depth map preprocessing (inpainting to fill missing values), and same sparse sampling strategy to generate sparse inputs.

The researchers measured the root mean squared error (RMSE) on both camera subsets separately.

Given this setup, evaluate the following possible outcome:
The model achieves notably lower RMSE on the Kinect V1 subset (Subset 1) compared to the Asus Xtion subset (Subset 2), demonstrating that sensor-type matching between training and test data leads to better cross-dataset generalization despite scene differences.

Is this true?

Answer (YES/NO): NO